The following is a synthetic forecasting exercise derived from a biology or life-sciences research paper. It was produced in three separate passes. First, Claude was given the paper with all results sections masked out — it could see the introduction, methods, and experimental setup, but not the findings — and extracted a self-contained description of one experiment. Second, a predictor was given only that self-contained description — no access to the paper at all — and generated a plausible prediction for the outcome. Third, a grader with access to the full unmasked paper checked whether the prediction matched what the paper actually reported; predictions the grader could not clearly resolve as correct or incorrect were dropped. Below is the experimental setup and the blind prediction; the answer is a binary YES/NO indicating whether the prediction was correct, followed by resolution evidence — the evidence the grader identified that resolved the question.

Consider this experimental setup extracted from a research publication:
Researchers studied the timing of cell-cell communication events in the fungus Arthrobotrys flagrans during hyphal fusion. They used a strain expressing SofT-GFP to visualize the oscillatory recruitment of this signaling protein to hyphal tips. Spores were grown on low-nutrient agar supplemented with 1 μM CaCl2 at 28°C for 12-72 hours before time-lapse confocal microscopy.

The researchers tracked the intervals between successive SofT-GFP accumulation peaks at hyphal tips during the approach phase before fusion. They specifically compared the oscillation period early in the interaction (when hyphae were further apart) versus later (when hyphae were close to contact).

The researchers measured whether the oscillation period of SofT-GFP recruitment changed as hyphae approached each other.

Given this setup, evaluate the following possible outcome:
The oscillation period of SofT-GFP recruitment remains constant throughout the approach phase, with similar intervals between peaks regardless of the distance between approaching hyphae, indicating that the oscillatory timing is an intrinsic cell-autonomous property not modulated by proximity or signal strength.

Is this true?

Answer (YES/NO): NO